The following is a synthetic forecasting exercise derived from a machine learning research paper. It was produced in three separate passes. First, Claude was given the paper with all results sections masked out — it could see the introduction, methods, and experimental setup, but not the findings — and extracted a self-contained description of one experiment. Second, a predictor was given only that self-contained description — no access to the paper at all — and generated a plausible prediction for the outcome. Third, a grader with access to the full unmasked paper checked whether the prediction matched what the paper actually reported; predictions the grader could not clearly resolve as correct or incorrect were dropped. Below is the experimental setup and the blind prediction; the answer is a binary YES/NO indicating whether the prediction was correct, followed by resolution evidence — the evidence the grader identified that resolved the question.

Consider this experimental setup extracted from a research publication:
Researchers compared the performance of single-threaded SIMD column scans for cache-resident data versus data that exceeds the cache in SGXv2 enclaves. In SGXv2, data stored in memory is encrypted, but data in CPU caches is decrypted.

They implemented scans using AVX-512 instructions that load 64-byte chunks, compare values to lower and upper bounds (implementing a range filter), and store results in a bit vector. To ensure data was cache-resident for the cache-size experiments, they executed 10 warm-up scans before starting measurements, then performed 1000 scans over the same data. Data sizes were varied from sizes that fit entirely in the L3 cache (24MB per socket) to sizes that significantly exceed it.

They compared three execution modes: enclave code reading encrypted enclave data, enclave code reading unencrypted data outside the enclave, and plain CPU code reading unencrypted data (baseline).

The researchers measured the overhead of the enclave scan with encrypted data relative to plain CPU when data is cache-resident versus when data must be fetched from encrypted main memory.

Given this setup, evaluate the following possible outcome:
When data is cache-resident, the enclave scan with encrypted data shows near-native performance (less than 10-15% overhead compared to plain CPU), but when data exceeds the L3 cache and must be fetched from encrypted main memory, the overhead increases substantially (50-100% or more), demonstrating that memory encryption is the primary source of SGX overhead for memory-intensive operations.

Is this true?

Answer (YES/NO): NO